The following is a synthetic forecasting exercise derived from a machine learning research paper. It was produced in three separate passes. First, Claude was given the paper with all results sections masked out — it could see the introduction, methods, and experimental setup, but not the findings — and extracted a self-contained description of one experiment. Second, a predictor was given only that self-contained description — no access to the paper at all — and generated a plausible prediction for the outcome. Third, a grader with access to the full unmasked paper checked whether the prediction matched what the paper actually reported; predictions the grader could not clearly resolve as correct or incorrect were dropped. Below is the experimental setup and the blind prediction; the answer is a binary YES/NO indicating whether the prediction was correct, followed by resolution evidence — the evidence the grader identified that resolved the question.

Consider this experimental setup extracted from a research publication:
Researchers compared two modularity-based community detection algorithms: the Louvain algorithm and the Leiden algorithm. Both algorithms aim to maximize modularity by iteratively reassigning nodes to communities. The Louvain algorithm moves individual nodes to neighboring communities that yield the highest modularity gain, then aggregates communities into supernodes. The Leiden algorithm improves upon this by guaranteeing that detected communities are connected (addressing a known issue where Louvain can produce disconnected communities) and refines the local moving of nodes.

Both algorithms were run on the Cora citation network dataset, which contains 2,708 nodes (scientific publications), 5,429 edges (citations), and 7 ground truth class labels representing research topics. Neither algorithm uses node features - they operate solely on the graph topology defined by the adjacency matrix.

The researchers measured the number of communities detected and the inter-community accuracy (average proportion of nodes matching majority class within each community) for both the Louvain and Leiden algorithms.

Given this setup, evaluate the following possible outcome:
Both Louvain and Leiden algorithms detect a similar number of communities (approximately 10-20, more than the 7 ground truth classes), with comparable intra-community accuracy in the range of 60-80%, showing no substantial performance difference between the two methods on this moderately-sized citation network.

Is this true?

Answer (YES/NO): NO